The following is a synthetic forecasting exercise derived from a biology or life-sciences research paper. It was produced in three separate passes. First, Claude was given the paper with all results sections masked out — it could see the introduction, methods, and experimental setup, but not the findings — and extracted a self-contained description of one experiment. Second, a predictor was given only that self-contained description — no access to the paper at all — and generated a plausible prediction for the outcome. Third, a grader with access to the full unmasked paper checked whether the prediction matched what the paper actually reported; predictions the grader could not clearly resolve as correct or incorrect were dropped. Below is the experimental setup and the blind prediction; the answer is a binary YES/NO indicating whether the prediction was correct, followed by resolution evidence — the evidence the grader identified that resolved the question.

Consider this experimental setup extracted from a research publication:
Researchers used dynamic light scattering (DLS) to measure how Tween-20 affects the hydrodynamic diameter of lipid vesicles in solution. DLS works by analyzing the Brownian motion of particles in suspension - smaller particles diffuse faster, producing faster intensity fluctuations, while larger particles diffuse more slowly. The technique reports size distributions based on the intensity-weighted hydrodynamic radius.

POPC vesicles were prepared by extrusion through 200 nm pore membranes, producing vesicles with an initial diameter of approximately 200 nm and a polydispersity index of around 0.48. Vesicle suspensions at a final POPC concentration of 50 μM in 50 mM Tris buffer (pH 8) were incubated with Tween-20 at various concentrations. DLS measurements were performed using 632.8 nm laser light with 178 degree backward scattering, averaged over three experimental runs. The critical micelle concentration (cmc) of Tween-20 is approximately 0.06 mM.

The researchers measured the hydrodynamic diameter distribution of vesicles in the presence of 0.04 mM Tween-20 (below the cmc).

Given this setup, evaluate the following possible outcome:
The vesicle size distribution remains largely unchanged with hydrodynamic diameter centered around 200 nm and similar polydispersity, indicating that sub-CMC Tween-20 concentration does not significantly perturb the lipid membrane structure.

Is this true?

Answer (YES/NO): NO